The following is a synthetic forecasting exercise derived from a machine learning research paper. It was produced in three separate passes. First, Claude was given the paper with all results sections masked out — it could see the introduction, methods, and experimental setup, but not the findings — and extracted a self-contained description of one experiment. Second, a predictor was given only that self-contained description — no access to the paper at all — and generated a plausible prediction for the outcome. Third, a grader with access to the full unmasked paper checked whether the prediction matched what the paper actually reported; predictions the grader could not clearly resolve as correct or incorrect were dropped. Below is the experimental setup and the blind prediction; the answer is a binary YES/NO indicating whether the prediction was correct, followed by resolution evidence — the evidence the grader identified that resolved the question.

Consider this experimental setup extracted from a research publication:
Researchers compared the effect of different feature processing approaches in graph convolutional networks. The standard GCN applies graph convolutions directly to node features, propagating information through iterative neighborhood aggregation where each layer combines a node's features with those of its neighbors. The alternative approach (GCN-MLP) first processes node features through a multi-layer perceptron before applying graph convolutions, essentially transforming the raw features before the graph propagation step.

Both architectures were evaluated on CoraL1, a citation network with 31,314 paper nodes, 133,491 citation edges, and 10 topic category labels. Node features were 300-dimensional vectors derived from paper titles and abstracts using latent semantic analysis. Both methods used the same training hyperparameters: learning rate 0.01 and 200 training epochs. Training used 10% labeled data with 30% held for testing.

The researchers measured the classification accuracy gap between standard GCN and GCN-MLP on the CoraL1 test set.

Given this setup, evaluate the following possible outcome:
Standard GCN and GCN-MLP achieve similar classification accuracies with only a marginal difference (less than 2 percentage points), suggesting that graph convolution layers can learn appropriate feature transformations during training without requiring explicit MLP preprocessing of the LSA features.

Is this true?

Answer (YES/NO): NO